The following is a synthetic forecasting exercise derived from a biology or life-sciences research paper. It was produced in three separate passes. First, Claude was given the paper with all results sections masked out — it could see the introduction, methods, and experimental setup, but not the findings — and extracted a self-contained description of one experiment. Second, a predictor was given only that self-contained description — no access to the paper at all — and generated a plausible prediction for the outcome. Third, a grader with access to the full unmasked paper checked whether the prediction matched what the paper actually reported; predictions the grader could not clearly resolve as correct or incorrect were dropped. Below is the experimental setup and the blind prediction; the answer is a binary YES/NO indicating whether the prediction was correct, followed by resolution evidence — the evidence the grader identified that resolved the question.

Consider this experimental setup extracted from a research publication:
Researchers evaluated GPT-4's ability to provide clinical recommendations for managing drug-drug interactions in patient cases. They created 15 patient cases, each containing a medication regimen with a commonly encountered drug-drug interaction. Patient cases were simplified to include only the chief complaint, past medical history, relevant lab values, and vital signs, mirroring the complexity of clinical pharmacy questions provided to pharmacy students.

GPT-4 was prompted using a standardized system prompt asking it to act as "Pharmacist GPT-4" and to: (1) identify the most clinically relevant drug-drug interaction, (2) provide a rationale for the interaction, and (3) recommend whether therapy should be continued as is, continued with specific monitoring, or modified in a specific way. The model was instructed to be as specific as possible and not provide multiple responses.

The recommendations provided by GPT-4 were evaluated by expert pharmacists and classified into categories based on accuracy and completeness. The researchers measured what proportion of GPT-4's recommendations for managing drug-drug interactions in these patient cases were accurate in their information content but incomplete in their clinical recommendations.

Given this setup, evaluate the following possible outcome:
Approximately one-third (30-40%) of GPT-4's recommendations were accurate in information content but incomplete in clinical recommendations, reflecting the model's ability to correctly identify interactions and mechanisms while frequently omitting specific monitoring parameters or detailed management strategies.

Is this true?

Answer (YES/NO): NO